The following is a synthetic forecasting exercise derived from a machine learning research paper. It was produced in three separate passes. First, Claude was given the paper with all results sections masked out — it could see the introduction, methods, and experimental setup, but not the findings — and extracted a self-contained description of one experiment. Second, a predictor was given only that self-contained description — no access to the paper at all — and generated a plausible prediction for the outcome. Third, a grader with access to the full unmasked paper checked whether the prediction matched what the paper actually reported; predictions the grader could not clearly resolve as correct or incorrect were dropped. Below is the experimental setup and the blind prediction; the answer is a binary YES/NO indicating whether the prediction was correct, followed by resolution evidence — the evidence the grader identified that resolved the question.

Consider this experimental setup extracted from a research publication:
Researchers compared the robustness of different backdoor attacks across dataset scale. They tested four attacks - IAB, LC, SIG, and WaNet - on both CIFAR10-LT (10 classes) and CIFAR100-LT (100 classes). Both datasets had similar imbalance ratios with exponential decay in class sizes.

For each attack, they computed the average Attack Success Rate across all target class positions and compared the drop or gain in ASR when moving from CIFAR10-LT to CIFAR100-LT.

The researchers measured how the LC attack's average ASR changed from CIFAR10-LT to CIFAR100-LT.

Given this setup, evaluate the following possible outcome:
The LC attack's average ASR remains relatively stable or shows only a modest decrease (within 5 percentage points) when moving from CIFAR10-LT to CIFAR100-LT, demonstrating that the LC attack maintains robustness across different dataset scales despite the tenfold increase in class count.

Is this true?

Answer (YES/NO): NO